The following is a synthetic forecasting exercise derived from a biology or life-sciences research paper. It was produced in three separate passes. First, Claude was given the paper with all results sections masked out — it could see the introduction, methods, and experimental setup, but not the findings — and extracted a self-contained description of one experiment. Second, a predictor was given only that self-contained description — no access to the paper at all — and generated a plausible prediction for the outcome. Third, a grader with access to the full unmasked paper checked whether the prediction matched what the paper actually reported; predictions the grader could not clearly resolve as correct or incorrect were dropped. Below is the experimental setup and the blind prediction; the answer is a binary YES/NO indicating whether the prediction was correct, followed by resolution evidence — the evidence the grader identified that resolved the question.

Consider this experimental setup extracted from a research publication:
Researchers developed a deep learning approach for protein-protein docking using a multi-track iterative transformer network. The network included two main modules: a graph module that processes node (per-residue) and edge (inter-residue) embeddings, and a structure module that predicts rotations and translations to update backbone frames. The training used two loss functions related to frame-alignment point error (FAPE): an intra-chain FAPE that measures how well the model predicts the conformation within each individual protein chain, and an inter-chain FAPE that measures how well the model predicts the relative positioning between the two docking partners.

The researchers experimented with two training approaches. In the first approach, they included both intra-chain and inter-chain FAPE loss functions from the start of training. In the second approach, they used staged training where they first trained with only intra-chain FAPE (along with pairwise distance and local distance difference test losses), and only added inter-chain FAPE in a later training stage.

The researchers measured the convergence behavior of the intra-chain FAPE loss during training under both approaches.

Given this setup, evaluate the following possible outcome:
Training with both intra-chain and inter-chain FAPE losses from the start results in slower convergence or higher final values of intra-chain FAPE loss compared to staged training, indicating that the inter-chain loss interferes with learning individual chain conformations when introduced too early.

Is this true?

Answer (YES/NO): YES